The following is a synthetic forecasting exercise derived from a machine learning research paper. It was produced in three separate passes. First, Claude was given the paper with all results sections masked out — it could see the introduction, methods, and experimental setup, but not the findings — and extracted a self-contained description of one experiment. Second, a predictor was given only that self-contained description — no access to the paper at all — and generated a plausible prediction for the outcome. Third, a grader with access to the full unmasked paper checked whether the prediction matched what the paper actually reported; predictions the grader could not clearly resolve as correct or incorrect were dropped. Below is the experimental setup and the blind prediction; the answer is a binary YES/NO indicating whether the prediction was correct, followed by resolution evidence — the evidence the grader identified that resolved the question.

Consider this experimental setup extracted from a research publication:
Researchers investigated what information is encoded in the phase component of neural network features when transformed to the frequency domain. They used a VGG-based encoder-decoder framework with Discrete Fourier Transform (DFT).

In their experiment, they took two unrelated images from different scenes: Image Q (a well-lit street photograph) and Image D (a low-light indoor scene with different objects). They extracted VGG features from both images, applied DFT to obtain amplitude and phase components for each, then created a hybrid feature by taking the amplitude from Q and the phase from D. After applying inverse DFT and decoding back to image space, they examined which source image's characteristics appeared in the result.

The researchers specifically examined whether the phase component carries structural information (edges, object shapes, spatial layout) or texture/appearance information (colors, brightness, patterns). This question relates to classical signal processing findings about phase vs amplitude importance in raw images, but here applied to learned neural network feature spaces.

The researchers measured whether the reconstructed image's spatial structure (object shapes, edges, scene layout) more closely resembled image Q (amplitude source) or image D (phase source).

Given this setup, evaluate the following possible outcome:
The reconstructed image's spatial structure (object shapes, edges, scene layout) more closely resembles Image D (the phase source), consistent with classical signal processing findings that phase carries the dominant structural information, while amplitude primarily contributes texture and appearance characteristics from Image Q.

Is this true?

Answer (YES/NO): YES